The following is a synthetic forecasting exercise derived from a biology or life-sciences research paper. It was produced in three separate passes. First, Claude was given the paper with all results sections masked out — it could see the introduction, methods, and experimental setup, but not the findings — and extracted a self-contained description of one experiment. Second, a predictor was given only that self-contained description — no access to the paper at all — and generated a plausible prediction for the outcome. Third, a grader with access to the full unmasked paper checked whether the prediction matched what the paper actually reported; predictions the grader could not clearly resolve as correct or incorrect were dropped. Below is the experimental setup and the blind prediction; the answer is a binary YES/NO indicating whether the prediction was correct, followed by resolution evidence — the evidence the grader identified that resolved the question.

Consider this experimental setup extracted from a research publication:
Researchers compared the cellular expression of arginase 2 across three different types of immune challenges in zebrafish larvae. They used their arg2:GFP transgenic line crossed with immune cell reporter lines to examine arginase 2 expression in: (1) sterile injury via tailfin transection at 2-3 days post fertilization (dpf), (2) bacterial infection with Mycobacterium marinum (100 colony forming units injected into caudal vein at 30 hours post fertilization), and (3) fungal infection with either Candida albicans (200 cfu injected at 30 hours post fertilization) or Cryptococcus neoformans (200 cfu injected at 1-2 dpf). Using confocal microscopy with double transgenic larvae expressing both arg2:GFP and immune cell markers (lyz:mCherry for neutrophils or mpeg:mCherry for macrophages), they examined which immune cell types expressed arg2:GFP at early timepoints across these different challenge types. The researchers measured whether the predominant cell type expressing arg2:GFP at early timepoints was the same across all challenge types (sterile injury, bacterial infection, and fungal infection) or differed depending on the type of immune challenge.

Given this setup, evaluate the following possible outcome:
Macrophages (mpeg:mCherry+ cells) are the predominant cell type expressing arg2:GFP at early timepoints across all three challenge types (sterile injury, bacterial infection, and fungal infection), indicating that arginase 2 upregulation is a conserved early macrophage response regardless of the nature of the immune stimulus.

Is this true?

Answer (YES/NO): NO